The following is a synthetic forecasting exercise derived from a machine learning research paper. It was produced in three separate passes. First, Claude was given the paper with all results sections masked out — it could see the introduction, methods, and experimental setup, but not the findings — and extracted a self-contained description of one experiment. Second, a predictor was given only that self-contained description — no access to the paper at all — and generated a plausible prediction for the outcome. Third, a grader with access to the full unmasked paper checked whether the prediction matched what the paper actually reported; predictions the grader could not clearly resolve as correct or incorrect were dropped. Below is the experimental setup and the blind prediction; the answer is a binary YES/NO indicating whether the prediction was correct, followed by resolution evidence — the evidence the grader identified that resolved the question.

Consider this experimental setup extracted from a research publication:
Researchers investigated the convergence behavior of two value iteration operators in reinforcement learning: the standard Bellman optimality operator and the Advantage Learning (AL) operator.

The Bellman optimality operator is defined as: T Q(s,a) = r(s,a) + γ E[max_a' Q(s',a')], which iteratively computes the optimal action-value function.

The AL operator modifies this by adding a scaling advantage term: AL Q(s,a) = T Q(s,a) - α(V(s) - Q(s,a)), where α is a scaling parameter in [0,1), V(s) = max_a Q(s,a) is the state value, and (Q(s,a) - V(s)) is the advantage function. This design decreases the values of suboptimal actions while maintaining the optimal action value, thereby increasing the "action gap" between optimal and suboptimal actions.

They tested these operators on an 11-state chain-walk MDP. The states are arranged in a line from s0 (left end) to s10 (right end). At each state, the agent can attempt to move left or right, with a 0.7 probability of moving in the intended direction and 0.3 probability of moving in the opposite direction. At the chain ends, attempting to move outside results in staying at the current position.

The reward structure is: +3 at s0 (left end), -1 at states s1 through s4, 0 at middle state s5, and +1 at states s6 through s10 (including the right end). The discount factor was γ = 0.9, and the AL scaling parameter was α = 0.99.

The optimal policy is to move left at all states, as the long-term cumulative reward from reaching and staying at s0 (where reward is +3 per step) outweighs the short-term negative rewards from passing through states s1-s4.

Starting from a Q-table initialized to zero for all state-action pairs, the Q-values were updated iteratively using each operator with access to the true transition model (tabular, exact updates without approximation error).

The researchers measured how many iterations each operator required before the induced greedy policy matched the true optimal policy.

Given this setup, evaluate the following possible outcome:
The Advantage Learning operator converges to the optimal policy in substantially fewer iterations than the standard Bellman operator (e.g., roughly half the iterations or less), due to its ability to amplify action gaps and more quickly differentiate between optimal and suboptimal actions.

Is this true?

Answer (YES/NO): NO